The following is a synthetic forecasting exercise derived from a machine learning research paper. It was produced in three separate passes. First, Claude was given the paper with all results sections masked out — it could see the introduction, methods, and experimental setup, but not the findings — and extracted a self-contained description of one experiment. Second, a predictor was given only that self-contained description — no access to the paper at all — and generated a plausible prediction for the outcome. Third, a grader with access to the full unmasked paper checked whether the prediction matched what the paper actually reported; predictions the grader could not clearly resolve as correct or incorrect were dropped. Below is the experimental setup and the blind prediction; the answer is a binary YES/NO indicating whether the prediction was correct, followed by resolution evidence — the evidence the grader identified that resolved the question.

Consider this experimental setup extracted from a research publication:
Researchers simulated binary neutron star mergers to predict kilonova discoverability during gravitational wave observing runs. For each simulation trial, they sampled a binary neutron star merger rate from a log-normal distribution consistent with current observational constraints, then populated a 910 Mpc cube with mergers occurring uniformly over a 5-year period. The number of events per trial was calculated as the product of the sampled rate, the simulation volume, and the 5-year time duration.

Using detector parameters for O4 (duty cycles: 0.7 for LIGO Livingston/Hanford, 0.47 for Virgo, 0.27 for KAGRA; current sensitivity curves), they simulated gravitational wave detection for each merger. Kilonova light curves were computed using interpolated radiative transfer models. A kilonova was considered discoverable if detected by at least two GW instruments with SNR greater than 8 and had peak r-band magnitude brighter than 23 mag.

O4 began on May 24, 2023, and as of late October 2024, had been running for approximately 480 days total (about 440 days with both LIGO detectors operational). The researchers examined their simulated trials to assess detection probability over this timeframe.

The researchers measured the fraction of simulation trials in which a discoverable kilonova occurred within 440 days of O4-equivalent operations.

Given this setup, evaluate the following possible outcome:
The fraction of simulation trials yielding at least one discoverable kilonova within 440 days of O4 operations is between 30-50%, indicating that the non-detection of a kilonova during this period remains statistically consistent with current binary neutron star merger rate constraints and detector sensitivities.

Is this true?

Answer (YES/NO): NO